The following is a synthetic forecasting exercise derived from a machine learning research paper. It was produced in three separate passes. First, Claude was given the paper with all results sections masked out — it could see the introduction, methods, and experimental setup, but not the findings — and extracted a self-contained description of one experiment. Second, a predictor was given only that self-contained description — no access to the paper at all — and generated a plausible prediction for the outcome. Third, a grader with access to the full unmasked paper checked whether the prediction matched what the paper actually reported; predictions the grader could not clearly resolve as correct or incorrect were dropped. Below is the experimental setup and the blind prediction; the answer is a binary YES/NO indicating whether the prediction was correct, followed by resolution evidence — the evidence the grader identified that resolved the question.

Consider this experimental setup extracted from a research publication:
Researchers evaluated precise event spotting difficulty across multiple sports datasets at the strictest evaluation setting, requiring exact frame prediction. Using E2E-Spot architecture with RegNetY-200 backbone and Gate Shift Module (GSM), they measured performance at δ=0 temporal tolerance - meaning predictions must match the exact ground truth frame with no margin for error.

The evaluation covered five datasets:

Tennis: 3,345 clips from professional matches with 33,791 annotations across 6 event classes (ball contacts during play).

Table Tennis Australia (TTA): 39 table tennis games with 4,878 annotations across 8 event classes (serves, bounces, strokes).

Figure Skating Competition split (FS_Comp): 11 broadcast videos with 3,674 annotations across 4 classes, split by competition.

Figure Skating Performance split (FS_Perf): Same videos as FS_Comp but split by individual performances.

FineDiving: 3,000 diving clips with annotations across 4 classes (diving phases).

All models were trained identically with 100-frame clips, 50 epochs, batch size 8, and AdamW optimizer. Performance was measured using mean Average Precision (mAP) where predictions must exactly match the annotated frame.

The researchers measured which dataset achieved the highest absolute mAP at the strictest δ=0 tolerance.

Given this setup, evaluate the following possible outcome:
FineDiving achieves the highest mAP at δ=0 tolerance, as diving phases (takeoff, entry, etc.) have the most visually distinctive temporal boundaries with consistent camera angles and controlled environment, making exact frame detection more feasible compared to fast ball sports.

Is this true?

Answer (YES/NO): NO